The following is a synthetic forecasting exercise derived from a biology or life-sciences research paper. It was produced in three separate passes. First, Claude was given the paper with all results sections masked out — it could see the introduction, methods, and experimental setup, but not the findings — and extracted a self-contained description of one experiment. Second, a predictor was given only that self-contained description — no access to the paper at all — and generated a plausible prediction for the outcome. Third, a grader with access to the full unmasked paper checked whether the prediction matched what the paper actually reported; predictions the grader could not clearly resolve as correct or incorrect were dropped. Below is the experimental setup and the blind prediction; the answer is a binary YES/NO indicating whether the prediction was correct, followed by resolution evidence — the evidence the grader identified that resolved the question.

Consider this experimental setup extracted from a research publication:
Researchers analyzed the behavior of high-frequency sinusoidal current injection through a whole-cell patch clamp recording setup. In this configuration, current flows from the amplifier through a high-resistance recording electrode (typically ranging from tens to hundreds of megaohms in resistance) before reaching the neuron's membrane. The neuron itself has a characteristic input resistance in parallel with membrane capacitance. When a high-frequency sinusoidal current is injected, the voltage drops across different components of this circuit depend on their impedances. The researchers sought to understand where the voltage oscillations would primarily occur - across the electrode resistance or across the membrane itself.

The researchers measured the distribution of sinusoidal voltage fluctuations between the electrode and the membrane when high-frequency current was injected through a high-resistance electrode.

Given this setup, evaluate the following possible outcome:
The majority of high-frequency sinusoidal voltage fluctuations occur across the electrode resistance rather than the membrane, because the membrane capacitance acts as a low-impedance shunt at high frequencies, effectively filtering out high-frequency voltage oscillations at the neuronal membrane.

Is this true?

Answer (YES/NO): YES